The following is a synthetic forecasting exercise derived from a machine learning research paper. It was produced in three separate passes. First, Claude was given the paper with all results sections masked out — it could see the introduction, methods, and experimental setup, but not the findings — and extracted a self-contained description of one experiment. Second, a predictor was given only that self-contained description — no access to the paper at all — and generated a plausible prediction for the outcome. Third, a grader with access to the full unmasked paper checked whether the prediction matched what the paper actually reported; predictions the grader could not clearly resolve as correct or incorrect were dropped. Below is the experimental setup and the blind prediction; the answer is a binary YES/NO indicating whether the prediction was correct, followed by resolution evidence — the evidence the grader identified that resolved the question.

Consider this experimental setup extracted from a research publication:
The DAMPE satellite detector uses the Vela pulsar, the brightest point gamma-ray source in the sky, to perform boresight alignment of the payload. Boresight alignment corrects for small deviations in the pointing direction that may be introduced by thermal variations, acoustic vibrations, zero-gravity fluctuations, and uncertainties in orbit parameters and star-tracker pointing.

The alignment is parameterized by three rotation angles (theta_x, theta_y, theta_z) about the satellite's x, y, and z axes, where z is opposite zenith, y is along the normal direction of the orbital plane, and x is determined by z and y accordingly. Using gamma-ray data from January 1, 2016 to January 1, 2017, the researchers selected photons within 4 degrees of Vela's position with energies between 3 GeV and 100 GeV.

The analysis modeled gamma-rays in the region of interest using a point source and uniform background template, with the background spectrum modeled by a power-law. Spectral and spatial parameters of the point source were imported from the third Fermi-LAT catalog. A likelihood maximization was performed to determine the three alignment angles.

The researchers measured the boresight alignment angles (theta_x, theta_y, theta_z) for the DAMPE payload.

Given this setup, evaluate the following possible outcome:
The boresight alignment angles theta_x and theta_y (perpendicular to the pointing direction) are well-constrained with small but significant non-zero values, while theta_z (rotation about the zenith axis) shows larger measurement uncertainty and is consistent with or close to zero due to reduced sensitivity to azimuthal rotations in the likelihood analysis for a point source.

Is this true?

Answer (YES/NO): NO